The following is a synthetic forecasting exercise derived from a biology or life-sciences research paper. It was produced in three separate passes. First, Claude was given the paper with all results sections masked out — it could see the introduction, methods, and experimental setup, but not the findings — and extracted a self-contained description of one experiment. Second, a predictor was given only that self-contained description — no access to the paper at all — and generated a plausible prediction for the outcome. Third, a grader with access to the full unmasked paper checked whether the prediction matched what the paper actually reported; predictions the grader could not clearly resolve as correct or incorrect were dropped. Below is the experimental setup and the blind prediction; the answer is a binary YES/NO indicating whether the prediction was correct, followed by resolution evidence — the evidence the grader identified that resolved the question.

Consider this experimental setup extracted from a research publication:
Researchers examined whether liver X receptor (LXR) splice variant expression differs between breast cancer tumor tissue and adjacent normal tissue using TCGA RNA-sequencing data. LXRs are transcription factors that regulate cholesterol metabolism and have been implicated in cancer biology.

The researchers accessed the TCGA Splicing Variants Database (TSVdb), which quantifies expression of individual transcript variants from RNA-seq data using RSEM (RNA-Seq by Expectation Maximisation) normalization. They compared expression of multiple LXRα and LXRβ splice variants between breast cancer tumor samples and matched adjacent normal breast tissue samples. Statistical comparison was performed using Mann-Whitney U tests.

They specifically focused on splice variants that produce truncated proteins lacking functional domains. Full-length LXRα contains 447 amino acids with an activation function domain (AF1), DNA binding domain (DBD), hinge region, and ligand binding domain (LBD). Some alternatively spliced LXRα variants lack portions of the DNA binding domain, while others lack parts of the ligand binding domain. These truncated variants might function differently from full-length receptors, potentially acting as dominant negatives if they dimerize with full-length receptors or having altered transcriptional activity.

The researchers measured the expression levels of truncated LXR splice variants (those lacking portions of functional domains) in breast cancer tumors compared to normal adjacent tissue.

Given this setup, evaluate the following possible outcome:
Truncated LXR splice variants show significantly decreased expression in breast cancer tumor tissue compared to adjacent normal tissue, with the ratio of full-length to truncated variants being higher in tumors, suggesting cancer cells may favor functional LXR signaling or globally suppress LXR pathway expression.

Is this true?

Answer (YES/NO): NO